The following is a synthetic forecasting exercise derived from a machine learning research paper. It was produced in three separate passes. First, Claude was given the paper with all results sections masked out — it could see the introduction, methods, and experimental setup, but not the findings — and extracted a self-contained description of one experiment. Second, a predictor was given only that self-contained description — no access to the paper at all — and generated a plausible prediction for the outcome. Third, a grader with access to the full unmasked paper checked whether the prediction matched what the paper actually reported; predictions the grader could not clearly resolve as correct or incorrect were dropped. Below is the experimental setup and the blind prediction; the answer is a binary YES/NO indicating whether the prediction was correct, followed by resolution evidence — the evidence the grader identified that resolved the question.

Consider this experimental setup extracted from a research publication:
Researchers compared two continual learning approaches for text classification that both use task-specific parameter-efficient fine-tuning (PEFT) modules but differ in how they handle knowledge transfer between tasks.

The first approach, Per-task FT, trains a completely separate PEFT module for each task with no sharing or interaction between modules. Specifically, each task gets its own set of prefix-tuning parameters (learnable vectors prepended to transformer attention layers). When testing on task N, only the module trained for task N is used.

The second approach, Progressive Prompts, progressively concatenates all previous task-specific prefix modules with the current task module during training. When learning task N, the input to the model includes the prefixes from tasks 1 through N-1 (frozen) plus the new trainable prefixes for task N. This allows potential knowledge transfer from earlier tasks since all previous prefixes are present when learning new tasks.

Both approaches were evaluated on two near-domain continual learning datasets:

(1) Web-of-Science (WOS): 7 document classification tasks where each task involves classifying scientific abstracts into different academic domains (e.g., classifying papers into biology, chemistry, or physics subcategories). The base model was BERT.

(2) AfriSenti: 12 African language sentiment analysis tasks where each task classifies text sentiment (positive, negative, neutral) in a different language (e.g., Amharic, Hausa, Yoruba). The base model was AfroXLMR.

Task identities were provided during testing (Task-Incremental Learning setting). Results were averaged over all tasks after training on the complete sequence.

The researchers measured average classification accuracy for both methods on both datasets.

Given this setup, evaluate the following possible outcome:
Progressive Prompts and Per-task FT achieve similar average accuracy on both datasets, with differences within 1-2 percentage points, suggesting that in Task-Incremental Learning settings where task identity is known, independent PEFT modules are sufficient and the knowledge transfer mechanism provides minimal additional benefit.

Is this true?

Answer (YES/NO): NO